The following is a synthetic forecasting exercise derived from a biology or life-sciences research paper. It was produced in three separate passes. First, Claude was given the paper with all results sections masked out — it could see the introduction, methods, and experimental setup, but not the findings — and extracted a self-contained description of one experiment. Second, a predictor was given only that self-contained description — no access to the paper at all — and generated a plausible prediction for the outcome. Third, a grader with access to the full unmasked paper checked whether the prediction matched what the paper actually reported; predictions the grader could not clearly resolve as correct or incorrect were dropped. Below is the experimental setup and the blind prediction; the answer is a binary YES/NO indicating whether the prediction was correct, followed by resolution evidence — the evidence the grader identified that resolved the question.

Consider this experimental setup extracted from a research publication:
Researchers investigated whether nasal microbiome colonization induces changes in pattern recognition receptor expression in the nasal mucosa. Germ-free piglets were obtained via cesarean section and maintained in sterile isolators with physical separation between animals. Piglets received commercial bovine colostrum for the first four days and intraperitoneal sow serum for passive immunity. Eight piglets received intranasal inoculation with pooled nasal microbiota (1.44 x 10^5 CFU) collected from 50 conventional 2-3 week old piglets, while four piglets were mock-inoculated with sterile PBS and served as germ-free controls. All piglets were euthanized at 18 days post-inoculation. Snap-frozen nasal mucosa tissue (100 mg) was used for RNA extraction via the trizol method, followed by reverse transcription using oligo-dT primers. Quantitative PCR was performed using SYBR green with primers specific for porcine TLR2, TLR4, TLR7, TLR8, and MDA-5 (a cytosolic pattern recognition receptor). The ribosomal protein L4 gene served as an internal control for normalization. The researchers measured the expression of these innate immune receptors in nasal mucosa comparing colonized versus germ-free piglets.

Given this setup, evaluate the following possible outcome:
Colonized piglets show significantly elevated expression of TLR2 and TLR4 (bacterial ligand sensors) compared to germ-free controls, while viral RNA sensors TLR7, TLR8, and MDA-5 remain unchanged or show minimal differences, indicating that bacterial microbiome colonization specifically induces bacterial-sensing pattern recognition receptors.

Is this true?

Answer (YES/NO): NO